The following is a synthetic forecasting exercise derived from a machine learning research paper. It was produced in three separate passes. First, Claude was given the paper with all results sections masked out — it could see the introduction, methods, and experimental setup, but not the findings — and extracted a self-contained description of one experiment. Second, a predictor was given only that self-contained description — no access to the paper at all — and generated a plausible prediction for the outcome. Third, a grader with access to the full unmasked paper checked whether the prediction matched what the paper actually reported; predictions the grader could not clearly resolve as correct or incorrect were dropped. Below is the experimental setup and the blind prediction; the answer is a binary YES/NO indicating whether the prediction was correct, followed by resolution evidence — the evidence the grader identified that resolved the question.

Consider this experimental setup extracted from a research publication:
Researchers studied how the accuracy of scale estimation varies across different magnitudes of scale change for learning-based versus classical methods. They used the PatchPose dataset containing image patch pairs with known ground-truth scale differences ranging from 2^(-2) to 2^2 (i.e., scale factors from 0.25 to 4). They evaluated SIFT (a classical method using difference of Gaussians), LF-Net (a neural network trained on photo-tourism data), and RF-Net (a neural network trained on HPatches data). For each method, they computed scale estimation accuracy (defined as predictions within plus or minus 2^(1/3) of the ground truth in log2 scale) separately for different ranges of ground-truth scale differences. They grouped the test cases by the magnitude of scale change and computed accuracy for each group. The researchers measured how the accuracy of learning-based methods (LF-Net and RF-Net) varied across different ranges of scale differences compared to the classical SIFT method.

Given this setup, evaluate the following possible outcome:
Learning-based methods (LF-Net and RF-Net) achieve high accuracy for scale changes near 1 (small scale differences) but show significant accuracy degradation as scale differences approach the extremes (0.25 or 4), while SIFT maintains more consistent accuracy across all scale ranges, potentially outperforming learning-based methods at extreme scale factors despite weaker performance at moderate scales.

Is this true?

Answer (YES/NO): NO